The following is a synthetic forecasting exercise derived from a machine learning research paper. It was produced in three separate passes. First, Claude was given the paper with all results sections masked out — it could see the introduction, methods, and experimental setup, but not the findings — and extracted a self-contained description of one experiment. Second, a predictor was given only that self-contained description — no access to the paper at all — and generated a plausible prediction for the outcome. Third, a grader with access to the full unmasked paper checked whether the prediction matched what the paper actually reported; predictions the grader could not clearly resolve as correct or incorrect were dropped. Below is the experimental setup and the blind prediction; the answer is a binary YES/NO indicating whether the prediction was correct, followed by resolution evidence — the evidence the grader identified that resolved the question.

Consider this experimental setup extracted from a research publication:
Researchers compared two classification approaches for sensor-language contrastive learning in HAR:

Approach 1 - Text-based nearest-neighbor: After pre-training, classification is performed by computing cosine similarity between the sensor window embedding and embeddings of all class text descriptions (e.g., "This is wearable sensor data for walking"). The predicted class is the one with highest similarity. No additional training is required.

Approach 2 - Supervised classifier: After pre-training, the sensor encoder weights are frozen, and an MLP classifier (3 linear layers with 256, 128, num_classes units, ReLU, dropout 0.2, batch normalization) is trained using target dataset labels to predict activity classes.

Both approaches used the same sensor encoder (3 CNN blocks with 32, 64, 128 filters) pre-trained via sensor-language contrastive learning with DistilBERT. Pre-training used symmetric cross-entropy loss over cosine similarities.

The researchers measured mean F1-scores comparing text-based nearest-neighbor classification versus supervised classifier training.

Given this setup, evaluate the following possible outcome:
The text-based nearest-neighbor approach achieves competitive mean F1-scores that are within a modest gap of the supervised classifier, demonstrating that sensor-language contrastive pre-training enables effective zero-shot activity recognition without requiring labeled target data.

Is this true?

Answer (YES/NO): NO